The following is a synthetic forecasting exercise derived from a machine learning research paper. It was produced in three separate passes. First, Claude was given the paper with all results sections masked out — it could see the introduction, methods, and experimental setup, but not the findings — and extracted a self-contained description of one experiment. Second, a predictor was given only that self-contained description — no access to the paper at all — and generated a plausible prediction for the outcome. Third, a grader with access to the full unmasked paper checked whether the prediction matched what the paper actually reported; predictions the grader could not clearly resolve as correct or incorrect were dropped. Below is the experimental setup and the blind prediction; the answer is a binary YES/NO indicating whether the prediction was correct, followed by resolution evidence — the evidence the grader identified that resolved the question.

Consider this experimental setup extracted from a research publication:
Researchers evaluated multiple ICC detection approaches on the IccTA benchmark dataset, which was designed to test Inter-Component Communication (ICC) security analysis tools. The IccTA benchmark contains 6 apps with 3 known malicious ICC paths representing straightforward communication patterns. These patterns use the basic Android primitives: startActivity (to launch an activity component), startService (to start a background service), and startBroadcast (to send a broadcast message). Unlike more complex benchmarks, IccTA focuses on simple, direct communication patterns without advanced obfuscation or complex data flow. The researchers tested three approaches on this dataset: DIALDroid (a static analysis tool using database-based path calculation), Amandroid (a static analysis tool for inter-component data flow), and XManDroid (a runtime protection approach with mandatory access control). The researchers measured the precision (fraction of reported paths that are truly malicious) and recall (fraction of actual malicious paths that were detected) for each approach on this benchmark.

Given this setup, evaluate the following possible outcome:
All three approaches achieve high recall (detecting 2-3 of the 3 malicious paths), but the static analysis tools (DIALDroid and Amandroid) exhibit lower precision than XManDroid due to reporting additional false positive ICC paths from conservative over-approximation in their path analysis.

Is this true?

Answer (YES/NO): NO